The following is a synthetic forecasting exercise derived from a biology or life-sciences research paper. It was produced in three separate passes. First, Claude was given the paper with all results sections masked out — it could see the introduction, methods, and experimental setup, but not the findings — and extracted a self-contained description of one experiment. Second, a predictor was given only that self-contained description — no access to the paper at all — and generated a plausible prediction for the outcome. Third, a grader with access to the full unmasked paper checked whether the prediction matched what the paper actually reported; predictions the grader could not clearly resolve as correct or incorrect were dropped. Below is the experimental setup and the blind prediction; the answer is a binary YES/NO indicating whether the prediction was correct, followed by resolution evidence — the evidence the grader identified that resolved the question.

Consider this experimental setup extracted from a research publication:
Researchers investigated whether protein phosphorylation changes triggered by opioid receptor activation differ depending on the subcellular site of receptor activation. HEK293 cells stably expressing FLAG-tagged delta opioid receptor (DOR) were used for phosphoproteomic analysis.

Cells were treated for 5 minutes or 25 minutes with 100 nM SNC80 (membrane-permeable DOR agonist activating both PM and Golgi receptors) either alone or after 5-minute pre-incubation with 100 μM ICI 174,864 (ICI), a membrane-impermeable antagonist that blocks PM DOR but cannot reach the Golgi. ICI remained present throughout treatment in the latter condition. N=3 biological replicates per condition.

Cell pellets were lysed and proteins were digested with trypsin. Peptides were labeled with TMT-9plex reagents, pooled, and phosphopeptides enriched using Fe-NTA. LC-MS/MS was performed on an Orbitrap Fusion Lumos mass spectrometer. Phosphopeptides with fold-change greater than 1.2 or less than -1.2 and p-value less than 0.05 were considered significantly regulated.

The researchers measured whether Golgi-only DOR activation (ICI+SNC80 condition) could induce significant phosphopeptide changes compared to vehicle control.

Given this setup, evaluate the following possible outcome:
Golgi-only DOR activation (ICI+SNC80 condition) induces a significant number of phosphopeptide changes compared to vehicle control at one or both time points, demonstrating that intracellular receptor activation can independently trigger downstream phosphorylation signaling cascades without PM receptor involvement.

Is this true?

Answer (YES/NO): YES